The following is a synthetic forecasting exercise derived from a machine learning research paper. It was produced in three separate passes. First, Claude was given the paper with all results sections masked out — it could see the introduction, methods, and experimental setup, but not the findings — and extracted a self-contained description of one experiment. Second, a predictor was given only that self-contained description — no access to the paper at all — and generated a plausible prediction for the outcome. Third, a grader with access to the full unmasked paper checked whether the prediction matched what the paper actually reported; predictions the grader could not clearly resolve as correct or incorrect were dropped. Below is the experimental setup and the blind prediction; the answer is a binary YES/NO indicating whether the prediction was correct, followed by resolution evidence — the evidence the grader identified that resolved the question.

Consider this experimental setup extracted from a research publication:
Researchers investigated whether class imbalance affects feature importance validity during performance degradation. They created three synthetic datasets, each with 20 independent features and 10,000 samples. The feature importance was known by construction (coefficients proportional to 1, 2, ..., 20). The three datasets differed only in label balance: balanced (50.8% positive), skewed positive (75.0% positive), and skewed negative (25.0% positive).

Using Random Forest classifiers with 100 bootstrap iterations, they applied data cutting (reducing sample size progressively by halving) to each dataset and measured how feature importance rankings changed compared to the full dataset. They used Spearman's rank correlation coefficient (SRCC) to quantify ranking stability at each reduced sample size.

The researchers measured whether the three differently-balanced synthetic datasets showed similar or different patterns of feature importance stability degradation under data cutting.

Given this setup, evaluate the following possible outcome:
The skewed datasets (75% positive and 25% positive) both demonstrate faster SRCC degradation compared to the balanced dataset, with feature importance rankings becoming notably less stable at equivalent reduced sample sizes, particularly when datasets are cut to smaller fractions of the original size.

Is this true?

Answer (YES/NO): NO